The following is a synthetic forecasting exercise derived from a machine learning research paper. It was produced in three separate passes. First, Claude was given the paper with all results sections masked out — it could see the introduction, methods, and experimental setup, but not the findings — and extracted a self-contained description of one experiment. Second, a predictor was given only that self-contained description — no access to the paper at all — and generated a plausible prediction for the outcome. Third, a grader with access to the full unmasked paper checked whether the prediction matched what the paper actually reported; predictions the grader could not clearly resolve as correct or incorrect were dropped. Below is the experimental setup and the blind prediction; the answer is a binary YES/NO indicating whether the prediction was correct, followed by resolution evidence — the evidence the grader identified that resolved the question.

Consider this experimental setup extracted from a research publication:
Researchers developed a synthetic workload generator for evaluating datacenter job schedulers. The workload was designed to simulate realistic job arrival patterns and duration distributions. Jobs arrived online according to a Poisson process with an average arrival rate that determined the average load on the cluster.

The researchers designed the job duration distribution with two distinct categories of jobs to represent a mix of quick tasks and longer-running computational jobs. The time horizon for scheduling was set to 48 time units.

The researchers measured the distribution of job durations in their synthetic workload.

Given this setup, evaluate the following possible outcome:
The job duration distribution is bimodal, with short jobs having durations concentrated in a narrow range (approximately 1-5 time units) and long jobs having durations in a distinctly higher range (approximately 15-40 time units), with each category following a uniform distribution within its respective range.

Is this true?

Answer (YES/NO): NO